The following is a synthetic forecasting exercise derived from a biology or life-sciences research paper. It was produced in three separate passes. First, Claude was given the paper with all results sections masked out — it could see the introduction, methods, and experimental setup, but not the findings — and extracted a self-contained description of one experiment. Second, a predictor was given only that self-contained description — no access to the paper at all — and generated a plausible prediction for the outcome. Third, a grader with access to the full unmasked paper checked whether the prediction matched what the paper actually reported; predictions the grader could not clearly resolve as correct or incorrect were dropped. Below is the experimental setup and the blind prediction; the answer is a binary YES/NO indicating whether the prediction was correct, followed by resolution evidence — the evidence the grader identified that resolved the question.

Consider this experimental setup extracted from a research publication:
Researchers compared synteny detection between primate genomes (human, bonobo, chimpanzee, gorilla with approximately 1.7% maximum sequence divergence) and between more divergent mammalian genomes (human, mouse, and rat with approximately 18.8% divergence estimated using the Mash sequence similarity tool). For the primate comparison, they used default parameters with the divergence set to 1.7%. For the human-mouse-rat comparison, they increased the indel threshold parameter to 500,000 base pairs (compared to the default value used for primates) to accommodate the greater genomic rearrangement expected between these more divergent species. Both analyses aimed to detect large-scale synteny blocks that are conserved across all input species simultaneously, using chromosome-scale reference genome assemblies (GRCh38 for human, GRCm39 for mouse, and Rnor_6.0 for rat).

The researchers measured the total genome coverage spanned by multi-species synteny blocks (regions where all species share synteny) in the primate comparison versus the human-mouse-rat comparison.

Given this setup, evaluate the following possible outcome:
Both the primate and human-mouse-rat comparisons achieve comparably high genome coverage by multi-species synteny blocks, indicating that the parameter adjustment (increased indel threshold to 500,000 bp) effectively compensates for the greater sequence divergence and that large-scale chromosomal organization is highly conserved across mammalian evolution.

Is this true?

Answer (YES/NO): NO